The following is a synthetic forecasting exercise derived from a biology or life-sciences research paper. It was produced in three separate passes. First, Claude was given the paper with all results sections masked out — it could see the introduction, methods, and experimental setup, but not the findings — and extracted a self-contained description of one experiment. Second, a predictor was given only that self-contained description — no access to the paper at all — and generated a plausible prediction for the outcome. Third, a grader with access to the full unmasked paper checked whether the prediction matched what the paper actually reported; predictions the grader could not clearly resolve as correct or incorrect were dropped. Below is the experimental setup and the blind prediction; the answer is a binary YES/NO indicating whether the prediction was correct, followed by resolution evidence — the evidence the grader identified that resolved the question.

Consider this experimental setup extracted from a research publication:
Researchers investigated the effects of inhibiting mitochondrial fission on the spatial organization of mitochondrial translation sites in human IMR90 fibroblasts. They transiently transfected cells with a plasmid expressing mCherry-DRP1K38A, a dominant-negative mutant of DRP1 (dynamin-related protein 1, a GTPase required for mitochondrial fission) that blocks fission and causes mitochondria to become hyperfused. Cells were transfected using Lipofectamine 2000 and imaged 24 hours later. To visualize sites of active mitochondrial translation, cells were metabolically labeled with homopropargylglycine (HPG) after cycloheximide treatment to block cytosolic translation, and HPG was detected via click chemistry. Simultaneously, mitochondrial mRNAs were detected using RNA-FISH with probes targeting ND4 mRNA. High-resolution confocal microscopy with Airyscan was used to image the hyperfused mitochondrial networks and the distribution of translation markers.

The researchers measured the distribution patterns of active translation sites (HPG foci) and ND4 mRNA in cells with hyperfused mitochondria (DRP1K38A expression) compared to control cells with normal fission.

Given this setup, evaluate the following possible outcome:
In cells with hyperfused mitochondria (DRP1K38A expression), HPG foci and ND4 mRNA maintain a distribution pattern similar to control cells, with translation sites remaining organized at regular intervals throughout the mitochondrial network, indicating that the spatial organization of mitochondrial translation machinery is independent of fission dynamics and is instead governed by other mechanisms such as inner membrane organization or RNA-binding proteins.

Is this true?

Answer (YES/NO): NO